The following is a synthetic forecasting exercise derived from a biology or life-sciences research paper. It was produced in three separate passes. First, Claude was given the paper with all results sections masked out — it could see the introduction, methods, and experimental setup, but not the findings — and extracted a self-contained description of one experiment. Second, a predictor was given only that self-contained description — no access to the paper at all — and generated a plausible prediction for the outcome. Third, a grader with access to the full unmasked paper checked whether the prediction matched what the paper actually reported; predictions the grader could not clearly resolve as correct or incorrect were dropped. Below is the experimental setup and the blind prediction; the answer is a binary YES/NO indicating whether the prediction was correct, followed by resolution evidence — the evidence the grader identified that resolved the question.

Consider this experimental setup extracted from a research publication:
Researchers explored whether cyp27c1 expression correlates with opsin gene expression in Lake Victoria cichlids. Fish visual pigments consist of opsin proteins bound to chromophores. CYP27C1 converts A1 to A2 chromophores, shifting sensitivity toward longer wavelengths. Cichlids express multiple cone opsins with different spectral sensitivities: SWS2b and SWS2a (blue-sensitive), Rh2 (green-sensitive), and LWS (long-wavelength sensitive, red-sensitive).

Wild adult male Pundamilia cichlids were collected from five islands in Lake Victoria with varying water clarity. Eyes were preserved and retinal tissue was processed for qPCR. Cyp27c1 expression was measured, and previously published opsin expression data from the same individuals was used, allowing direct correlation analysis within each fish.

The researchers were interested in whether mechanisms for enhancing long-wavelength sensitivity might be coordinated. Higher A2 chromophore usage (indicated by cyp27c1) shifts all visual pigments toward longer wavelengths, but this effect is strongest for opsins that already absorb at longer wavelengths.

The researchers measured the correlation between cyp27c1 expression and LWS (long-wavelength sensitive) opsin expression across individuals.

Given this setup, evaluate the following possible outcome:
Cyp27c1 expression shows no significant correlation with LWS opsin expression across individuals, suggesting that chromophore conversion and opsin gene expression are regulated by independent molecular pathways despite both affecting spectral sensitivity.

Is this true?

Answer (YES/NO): YES